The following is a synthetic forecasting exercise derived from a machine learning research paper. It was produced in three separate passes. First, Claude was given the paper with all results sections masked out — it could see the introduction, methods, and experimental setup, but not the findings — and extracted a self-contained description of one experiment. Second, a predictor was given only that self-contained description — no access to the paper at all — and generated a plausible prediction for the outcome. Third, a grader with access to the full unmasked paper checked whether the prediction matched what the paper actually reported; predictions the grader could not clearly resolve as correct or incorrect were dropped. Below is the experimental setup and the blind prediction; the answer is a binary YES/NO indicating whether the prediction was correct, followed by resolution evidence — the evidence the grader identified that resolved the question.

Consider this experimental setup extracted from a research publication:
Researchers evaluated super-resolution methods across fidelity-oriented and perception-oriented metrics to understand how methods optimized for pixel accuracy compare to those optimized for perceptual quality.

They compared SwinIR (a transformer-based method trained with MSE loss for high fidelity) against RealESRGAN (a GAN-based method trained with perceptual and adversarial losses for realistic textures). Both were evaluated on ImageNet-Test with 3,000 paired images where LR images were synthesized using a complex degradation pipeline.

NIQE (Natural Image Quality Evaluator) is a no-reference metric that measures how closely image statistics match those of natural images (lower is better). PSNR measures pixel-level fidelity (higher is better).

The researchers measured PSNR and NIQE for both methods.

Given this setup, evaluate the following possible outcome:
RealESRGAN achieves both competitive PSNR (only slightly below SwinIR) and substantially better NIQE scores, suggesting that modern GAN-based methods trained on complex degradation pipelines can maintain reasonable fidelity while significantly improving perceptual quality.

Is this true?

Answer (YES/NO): NO